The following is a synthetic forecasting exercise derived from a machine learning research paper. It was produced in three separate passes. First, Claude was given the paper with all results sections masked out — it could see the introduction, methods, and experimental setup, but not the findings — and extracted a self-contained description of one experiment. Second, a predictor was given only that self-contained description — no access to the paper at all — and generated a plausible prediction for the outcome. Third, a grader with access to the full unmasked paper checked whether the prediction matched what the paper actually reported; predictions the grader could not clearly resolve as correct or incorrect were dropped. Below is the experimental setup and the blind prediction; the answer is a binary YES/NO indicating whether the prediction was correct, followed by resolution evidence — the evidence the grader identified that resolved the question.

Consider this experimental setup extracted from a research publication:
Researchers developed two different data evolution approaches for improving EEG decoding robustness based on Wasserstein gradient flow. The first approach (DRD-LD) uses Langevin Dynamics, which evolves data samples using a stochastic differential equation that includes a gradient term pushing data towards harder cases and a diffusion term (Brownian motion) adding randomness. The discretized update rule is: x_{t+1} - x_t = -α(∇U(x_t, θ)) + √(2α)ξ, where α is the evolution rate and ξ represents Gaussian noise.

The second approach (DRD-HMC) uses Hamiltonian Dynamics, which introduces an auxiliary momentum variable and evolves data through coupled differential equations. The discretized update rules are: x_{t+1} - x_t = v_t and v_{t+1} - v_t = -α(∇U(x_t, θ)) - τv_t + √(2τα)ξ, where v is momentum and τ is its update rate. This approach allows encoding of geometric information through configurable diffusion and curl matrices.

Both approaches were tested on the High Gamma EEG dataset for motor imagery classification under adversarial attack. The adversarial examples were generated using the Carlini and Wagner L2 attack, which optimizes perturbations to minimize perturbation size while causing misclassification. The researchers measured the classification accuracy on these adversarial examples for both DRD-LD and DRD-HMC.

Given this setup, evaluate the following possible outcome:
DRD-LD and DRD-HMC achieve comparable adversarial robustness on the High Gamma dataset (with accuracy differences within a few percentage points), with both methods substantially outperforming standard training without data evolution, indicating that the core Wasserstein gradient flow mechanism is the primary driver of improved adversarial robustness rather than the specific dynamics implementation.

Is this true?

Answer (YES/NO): NO